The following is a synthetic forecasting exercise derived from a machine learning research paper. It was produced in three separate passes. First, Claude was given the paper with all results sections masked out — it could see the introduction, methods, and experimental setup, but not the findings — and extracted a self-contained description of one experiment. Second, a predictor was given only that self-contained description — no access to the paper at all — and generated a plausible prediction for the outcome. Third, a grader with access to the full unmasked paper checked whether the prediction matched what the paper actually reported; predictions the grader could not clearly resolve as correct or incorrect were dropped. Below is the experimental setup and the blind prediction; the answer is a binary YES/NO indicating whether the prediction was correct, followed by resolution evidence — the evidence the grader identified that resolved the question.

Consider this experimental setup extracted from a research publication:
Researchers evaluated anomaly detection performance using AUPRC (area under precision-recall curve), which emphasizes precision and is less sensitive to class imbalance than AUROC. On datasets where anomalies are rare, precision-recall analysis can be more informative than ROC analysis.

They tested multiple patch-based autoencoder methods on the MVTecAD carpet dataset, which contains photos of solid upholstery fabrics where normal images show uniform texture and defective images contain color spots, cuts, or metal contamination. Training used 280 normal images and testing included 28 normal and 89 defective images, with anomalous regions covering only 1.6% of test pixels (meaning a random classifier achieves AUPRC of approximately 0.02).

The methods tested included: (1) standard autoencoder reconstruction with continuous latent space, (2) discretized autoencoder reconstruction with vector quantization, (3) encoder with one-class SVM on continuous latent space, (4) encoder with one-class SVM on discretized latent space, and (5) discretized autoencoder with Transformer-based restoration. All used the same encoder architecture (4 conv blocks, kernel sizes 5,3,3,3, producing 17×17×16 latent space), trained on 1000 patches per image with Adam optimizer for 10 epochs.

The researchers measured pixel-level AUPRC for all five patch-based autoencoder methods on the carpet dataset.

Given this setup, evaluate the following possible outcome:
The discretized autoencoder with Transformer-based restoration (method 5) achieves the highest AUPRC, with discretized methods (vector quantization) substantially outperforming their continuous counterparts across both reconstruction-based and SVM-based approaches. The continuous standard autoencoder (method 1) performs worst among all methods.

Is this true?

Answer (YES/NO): NO